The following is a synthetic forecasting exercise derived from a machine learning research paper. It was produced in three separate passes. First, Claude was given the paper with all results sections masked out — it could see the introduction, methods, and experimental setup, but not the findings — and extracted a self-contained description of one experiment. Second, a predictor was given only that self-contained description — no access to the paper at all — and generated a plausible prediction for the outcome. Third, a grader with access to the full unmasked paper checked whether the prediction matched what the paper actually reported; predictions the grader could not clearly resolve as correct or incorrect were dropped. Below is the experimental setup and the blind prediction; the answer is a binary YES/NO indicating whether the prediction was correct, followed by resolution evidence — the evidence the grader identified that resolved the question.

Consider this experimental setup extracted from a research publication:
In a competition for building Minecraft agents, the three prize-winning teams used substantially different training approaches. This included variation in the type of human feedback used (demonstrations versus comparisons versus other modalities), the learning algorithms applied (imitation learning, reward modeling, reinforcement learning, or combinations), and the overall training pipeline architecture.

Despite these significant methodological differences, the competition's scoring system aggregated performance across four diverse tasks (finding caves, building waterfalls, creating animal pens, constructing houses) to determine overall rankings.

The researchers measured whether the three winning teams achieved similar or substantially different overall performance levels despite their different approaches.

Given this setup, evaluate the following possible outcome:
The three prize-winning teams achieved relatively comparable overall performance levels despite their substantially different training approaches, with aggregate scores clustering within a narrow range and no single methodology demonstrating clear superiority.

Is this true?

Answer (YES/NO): YES